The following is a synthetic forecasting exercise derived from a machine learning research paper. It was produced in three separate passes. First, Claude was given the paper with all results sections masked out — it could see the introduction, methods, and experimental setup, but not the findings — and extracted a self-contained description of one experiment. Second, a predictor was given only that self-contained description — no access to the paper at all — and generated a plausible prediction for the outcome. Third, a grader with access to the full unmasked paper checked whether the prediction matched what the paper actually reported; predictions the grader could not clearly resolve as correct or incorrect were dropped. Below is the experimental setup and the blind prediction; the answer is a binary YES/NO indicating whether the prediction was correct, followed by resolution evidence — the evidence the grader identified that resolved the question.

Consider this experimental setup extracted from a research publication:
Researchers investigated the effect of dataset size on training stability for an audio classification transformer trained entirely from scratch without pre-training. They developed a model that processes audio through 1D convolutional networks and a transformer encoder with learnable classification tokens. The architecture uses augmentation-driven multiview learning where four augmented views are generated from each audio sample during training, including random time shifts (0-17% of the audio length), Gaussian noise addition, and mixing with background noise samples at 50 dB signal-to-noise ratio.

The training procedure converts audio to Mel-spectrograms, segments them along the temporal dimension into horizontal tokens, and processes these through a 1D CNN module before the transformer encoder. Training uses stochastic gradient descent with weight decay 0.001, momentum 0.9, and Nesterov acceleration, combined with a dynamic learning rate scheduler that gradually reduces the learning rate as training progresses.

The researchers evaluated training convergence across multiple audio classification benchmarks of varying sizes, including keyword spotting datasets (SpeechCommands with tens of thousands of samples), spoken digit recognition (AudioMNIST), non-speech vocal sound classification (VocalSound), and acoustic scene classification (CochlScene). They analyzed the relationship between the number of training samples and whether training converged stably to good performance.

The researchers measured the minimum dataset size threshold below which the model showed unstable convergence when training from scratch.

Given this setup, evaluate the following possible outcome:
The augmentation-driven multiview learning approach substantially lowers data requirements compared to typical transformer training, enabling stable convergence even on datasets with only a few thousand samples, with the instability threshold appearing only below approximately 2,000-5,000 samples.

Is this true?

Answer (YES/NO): NO